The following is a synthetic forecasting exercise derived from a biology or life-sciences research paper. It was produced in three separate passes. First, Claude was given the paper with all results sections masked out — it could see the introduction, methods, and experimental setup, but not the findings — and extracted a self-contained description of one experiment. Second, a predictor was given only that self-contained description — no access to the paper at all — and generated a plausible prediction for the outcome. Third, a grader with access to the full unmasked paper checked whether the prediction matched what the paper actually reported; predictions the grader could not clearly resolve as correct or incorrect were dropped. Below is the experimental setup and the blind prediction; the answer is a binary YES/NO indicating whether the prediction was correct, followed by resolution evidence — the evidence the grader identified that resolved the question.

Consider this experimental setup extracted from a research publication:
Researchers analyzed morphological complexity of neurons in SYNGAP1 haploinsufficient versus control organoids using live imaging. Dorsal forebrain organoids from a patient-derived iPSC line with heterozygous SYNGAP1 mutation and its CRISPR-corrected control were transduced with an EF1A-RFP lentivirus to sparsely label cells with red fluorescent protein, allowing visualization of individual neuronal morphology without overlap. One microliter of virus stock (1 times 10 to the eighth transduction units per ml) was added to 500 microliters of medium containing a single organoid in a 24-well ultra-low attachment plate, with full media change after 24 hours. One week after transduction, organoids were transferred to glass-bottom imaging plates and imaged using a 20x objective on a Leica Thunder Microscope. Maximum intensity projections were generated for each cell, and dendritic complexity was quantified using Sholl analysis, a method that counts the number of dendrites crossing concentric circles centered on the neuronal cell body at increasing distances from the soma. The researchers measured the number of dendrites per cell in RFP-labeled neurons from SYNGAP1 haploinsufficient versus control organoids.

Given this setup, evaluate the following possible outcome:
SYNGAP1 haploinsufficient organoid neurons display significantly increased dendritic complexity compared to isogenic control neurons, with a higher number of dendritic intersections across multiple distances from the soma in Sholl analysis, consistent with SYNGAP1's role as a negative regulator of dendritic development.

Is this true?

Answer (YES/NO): YES